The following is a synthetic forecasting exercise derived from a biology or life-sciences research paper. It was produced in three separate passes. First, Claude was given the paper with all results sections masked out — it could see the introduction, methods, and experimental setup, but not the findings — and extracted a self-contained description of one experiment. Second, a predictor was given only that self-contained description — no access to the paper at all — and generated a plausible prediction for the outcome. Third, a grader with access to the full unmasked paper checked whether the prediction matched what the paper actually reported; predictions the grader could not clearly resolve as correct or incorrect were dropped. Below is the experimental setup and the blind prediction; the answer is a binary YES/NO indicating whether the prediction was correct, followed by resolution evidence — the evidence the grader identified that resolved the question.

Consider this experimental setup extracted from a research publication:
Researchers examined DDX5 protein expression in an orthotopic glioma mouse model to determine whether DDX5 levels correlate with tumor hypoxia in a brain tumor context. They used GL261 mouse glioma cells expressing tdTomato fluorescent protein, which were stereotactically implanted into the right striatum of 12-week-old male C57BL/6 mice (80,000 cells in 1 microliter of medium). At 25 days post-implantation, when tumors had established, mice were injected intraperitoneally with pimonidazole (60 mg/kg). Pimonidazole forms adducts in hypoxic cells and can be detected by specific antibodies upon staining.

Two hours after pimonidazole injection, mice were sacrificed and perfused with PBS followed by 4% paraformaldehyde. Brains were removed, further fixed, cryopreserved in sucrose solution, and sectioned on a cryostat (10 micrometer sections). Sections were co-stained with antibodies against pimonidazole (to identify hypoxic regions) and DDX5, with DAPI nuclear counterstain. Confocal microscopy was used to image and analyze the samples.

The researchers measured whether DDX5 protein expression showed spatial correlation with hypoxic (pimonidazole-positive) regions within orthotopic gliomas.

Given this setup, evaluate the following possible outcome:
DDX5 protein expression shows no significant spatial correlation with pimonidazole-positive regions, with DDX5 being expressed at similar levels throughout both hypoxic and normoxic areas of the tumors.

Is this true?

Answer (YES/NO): NO